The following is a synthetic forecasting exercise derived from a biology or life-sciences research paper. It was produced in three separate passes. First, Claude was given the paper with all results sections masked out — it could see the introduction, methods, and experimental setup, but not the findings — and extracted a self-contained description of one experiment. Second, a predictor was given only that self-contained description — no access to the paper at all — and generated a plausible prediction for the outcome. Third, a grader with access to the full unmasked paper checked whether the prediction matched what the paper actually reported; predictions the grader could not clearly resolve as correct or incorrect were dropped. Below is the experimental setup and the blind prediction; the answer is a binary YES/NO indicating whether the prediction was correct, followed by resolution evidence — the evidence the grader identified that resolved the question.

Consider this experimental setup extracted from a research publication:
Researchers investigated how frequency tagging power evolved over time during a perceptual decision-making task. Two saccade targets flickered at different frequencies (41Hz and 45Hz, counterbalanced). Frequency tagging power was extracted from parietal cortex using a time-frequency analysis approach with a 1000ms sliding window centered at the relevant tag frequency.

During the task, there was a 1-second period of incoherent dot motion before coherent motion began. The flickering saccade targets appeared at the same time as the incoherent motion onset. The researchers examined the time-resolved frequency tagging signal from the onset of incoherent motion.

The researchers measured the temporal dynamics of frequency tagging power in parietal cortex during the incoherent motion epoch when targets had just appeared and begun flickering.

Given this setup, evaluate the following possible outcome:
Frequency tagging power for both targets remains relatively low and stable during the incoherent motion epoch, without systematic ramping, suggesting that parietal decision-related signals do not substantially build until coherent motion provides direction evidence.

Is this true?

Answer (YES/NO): NO